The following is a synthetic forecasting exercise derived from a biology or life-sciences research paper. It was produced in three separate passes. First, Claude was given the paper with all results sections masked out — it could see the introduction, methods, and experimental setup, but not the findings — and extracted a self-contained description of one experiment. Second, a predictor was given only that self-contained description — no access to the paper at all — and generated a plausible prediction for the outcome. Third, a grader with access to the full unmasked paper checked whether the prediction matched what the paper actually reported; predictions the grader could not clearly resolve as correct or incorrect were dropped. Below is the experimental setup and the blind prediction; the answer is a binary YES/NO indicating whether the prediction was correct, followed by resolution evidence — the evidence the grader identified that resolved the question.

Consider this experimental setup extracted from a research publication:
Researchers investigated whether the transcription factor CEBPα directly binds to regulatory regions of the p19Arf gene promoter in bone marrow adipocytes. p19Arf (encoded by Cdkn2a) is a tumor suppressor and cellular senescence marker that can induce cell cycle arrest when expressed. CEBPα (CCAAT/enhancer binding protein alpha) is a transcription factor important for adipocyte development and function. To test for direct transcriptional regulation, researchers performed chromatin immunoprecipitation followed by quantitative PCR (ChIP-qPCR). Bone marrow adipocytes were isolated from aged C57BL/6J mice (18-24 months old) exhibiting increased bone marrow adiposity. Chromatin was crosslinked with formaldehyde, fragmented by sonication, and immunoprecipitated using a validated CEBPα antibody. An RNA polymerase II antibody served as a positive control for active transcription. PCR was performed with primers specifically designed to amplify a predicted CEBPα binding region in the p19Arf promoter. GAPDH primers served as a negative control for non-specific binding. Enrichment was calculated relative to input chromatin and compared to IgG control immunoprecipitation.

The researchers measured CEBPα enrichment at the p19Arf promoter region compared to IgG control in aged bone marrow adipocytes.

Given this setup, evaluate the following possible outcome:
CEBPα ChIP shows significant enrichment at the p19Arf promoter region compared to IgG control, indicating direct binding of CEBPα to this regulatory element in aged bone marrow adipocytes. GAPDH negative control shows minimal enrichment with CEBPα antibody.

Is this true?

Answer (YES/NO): YES